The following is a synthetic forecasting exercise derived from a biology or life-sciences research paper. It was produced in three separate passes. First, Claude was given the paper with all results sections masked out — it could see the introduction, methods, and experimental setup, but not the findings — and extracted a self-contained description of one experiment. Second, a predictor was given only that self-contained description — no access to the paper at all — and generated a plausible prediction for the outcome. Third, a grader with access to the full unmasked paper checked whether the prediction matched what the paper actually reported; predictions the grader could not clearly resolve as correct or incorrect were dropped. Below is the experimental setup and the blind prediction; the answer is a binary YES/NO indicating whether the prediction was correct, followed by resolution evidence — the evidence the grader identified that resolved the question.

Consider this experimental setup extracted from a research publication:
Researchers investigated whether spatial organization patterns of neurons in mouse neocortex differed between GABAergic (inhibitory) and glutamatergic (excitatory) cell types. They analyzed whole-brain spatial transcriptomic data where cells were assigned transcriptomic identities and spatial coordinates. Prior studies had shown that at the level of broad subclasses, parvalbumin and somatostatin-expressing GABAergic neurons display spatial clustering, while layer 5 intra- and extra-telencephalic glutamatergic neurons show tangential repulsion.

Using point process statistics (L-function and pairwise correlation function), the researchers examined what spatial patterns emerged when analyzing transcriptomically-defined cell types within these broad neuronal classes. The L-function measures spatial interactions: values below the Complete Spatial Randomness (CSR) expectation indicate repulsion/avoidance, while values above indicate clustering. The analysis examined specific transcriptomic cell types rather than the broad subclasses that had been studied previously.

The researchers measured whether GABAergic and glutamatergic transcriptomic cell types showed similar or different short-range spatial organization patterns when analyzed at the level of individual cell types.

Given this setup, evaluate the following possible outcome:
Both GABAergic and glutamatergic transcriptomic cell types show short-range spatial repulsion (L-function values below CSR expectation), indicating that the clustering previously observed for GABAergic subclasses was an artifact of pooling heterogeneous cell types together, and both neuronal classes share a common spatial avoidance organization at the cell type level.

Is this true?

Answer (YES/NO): YES